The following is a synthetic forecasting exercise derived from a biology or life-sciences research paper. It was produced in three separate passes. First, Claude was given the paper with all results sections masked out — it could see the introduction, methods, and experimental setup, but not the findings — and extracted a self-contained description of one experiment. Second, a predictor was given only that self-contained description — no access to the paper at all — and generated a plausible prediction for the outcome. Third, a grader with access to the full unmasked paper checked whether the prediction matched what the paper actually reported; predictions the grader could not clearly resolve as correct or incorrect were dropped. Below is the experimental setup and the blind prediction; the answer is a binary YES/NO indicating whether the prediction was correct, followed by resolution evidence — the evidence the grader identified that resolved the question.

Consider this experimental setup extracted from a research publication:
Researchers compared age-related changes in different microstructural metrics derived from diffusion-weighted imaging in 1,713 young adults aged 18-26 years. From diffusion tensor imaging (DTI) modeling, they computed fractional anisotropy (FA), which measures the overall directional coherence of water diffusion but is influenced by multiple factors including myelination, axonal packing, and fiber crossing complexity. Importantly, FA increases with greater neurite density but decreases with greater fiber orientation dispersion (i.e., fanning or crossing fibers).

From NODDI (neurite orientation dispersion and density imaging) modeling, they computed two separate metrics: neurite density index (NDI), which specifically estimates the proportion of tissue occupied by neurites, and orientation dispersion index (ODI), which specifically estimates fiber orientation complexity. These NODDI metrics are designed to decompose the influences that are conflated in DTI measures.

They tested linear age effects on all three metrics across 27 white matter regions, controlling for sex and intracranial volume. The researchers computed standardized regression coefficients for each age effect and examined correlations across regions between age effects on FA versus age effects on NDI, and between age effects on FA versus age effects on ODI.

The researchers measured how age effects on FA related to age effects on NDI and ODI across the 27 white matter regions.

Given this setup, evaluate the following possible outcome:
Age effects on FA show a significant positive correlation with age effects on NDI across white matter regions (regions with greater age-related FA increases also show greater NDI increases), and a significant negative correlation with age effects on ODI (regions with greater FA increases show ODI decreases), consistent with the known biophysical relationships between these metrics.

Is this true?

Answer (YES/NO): YES